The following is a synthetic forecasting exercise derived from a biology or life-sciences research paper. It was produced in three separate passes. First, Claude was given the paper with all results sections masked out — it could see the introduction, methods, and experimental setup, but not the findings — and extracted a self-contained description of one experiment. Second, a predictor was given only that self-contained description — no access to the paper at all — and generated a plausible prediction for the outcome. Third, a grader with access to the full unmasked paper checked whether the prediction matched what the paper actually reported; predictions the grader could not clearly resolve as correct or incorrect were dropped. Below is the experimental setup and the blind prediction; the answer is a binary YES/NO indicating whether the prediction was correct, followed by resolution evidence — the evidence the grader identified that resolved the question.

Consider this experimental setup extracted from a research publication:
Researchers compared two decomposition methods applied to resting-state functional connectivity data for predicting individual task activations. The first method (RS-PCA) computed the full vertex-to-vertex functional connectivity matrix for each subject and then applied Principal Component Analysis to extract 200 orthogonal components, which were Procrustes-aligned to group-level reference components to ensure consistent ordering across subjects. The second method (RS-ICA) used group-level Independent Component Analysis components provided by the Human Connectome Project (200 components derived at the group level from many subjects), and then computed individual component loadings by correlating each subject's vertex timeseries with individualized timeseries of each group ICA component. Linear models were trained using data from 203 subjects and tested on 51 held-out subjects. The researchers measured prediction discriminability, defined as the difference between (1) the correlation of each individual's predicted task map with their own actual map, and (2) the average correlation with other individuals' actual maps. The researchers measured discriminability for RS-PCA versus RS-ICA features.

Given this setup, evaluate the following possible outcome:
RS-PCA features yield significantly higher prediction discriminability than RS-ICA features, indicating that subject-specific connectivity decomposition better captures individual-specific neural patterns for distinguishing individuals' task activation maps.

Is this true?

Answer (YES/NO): NO